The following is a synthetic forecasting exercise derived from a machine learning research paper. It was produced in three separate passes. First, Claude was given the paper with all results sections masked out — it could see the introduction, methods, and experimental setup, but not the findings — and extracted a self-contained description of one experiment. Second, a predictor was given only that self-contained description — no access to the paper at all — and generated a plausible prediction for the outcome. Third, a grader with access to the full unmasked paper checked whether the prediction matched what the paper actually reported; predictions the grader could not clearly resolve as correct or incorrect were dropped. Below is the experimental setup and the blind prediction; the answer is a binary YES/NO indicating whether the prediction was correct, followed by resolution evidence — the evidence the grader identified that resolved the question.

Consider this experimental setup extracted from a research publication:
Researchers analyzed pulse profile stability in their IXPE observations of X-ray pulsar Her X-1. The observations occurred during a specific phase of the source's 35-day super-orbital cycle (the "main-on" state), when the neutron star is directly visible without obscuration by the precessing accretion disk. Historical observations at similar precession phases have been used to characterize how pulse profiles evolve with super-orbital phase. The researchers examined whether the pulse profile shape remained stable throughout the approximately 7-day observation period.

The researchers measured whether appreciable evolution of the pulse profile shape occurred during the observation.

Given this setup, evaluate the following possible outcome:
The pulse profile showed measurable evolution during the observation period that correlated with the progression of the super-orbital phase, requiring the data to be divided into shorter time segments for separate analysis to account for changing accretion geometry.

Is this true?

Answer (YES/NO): NO